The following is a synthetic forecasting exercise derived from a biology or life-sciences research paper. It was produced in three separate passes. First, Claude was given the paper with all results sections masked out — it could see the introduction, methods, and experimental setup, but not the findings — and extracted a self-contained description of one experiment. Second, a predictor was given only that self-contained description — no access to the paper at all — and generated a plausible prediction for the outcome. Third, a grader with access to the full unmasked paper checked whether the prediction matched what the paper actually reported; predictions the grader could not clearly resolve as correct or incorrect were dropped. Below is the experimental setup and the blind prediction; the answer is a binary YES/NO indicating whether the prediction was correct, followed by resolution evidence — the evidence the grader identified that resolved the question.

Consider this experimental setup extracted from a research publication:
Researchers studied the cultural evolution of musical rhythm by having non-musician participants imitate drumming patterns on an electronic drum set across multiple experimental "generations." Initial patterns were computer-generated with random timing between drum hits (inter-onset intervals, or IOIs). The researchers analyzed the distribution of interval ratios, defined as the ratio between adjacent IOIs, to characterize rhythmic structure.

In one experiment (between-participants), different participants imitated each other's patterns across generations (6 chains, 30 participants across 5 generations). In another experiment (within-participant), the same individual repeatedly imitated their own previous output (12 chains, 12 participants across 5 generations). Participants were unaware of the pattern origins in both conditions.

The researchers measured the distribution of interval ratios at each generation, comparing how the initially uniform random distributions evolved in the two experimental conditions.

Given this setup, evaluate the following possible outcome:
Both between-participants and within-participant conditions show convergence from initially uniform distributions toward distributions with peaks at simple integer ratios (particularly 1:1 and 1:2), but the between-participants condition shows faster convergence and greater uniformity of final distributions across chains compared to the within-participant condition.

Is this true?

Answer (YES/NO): NO